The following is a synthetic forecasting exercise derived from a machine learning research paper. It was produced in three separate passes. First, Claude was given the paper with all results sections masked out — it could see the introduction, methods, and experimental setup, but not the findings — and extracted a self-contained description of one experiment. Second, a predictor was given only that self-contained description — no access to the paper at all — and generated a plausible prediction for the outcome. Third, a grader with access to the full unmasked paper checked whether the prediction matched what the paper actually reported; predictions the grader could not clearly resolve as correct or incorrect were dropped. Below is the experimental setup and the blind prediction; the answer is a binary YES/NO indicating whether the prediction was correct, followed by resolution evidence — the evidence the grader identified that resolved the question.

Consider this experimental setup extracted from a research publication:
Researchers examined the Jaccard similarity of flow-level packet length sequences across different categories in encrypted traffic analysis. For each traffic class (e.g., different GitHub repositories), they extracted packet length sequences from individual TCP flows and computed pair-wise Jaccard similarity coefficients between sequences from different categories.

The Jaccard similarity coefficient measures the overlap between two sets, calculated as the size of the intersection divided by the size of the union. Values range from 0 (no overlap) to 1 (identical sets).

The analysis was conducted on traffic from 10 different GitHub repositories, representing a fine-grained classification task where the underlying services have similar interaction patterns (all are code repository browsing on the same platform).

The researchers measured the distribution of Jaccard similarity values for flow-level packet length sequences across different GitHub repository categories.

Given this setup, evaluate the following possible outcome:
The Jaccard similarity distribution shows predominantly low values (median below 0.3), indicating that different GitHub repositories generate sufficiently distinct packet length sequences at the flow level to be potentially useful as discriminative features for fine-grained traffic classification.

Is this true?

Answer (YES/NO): NO